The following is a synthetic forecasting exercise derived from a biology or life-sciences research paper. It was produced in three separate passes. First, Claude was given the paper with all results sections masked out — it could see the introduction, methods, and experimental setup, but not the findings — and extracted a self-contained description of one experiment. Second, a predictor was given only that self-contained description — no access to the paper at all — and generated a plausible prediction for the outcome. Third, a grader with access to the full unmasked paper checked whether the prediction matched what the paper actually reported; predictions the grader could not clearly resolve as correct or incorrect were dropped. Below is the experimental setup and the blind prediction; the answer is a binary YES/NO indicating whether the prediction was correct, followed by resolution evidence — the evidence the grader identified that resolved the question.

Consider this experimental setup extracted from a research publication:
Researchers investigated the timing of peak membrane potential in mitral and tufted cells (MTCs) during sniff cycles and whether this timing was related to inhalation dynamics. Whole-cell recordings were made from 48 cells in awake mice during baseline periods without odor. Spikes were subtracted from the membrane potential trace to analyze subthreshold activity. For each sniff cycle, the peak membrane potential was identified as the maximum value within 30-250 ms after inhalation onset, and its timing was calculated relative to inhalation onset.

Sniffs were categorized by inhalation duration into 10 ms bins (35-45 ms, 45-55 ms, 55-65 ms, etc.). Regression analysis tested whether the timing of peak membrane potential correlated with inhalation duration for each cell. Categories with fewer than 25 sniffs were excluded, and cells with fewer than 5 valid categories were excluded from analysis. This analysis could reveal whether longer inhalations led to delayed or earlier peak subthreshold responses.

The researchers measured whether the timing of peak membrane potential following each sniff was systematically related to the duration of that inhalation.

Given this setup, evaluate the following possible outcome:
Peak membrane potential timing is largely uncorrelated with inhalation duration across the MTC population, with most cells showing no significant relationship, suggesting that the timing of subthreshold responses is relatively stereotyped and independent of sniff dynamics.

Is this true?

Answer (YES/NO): NO